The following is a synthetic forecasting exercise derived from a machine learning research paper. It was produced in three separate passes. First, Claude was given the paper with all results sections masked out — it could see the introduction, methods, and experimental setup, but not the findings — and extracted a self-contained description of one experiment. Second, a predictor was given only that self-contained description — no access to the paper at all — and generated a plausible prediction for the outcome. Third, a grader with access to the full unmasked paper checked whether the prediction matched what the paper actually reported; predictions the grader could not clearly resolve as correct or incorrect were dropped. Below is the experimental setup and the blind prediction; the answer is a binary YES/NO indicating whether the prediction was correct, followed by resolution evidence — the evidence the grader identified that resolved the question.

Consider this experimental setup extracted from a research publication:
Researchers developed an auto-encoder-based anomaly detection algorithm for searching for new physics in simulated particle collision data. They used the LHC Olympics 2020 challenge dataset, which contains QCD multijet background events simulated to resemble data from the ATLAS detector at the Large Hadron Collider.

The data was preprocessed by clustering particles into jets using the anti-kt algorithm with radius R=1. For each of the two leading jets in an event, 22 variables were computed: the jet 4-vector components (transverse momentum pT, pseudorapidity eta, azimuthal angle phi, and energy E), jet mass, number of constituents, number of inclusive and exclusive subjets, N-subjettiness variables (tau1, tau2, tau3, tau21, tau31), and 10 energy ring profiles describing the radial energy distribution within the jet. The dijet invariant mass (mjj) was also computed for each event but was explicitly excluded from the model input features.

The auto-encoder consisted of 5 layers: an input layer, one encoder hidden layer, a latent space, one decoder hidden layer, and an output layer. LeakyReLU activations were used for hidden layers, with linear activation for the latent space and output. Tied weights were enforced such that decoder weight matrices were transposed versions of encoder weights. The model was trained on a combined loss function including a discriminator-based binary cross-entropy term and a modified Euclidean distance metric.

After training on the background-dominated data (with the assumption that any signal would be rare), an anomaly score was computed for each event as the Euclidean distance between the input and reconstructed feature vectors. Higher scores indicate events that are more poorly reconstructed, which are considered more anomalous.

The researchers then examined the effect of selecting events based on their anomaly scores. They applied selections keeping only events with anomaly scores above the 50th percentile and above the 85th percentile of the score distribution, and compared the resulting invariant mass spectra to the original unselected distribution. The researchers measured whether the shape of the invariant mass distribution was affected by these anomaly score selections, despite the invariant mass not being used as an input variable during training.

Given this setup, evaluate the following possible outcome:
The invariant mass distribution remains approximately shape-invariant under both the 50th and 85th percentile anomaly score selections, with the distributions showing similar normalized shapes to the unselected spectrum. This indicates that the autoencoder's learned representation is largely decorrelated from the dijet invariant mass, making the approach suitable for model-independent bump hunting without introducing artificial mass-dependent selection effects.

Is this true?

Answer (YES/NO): NO